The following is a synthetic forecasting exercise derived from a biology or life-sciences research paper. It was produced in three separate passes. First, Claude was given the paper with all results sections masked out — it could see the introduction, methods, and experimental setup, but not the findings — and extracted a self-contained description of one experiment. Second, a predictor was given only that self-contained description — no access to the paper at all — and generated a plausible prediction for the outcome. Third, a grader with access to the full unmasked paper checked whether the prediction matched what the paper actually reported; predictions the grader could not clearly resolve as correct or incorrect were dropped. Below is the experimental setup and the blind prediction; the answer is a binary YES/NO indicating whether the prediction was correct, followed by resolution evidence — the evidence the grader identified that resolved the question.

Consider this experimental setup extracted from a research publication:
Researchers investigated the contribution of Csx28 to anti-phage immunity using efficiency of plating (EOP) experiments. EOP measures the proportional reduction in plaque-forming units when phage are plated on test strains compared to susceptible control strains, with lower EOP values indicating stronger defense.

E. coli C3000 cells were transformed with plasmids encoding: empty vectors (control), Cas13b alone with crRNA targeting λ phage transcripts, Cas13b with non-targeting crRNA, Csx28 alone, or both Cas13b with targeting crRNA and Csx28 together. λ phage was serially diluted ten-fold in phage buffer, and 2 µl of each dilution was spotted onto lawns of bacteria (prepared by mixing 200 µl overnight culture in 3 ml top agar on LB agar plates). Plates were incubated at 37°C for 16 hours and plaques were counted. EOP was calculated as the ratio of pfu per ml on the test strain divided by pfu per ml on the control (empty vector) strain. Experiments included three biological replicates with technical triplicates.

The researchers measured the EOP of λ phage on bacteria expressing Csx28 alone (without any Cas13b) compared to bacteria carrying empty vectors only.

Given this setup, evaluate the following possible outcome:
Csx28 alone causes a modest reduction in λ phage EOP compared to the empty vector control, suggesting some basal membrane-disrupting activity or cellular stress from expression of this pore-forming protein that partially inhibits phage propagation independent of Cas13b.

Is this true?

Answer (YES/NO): NO